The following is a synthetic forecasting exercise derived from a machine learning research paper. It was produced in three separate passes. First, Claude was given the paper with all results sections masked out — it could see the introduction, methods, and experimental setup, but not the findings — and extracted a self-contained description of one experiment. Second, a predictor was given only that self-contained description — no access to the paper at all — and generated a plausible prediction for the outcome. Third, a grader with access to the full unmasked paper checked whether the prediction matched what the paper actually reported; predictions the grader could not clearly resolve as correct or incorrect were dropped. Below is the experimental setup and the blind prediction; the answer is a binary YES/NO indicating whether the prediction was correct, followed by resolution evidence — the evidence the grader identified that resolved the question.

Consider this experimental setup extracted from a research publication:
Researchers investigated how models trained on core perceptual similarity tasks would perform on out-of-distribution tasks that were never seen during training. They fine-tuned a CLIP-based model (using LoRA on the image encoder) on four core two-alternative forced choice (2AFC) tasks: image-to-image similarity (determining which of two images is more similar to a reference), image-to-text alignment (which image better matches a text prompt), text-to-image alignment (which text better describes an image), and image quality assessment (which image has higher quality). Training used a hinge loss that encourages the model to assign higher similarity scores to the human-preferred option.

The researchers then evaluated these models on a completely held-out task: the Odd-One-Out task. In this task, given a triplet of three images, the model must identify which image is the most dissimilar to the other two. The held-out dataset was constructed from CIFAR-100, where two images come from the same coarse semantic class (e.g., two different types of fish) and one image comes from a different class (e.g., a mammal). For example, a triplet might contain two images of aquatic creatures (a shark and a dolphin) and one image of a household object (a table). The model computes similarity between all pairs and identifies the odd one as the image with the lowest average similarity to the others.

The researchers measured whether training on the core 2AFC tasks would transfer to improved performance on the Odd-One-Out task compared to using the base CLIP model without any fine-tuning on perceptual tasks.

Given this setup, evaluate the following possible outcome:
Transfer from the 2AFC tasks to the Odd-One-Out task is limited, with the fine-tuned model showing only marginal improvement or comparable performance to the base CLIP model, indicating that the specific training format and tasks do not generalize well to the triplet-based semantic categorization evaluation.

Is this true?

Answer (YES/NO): NO